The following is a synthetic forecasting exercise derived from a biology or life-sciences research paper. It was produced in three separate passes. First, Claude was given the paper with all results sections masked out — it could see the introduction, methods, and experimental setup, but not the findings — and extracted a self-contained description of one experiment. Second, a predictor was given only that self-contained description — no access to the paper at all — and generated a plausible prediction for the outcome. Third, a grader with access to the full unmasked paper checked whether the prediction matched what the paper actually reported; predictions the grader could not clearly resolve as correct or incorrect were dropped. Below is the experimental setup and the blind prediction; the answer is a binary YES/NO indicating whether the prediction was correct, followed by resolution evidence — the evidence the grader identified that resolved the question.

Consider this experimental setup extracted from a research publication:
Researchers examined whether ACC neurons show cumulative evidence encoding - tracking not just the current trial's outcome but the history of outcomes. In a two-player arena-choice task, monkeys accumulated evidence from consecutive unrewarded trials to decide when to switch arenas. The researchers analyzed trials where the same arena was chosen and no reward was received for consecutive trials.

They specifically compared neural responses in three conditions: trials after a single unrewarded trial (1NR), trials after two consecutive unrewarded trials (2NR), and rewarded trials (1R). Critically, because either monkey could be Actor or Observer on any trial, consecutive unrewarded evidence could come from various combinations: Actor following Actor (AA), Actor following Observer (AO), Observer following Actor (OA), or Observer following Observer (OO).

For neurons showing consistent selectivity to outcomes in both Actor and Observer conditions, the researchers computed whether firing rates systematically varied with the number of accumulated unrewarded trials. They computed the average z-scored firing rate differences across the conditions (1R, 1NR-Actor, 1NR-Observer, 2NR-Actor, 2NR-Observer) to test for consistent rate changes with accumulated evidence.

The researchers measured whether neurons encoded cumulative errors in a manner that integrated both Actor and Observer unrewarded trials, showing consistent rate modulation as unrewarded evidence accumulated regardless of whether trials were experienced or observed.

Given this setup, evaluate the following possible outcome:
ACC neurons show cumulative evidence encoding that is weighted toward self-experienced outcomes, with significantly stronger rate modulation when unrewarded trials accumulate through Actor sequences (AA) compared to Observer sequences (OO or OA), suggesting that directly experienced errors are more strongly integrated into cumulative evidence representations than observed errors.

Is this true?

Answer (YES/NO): YES